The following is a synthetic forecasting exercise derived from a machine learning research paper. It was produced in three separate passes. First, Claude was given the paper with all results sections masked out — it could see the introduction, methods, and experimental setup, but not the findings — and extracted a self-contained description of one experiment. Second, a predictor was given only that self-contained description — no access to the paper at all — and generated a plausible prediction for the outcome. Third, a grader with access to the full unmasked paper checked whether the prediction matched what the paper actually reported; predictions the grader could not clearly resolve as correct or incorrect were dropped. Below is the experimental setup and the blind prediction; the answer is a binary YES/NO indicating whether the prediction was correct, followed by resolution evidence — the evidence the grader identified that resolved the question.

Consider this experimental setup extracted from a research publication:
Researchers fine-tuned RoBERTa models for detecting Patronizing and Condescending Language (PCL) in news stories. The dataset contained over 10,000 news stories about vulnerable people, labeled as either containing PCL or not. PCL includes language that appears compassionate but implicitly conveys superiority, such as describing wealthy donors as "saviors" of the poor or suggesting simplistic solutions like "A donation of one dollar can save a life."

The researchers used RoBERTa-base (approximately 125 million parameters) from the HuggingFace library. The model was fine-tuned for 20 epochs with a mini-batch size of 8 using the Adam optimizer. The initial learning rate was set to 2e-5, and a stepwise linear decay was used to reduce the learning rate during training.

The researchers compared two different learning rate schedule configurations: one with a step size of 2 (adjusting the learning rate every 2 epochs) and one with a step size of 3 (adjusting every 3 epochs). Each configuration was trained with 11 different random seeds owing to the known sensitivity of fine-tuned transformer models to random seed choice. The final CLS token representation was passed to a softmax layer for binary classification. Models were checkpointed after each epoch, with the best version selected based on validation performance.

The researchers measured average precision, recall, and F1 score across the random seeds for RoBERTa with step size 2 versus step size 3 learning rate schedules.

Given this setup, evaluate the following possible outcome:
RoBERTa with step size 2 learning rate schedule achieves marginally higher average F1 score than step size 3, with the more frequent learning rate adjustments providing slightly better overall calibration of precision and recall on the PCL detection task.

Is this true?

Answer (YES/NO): NO